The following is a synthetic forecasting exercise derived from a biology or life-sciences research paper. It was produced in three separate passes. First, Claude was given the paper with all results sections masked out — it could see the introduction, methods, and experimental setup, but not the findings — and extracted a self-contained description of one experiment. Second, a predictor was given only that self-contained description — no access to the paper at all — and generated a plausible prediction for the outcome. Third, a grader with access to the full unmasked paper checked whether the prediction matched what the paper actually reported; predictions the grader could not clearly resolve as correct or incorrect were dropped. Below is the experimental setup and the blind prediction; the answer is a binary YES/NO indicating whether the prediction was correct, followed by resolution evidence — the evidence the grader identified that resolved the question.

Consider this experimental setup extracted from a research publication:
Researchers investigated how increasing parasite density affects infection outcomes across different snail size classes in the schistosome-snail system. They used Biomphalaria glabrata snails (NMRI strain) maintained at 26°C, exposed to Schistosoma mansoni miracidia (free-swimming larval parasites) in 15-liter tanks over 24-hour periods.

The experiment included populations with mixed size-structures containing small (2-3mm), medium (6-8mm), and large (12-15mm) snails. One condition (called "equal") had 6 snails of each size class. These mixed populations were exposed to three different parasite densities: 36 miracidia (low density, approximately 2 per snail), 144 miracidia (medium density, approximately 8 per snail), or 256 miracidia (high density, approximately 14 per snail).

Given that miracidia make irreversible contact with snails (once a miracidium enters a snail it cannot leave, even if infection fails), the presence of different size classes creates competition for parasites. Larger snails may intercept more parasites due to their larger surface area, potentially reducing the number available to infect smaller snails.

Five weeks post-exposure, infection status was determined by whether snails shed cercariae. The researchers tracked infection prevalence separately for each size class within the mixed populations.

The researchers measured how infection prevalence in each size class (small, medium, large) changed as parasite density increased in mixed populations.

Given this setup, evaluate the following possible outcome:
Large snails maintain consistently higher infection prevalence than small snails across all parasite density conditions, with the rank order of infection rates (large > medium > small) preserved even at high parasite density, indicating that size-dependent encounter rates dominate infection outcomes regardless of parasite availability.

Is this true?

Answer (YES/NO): NO